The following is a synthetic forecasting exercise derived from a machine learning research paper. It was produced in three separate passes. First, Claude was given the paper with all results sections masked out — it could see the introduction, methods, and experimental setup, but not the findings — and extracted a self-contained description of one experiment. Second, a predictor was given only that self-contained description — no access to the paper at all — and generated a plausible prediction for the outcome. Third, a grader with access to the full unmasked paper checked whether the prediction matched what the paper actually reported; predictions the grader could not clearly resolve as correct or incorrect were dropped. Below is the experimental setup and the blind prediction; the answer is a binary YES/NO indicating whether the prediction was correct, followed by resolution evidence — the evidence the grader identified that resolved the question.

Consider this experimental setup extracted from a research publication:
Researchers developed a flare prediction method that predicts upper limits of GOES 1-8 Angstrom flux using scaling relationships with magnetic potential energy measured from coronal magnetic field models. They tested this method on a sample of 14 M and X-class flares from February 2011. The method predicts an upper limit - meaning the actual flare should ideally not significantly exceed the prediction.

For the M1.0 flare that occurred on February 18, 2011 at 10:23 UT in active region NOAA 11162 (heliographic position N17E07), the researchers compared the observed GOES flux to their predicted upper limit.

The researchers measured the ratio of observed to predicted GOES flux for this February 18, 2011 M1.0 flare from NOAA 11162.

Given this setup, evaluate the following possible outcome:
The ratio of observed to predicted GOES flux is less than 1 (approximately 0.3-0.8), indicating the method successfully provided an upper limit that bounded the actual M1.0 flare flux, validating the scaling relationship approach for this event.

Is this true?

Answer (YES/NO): NO